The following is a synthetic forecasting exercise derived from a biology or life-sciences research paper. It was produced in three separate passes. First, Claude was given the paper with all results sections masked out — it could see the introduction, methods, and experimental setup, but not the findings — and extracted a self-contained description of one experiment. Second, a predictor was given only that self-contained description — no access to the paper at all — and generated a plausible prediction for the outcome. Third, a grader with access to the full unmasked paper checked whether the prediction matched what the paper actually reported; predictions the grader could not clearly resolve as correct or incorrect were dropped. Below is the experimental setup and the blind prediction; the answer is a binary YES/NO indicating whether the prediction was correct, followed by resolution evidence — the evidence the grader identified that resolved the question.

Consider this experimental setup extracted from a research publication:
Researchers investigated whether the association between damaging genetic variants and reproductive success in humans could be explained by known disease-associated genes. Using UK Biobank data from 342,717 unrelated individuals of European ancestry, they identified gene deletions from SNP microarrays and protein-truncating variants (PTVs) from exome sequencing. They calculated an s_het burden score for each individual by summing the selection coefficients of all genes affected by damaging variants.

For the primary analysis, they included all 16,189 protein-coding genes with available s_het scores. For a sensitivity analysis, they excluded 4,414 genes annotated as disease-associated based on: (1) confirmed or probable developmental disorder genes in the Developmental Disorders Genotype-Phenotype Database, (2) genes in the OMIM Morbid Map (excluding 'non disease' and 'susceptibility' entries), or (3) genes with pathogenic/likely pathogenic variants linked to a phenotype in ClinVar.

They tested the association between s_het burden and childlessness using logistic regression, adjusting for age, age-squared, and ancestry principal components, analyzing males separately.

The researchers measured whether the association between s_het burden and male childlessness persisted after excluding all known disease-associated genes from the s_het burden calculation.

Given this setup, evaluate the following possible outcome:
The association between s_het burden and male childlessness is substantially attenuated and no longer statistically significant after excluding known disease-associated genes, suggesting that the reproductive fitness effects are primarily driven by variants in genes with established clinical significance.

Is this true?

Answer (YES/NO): NO